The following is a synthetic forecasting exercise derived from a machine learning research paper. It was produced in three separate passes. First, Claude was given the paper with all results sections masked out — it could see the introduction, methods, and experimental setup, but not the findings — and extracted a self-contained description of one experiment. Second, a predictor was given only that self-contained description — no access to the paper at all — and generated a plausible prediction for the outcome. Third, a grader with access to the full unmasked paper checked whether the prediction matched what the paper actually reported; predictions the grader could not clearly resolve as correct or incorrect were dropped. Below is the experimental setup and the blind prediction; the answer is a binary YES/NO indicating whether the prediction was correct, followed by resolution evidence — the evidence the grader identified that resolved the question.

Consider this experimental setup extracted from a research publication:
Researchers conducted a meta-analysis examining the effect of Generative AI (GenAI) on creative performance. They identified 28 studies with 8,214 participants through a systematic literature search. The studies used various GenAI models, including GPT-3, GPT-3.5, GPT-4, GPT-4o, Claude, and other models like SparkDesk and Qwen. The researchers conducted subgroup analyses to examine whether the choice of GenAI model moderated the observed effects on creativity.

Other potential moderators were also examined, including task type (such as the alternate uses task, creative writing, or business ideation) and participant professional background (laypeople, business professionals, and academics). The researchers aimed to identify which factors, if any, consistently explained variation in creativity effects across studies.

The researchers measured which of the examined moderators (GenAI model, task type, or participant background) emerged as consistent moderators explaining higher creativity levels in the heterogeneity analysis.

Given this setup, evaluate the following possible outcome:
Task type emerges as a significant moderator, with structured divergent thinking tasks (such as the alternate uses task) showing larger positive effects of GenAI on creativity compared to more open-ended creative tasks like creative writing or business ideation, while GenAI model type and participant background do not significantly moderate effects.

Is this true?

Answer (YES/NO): NO